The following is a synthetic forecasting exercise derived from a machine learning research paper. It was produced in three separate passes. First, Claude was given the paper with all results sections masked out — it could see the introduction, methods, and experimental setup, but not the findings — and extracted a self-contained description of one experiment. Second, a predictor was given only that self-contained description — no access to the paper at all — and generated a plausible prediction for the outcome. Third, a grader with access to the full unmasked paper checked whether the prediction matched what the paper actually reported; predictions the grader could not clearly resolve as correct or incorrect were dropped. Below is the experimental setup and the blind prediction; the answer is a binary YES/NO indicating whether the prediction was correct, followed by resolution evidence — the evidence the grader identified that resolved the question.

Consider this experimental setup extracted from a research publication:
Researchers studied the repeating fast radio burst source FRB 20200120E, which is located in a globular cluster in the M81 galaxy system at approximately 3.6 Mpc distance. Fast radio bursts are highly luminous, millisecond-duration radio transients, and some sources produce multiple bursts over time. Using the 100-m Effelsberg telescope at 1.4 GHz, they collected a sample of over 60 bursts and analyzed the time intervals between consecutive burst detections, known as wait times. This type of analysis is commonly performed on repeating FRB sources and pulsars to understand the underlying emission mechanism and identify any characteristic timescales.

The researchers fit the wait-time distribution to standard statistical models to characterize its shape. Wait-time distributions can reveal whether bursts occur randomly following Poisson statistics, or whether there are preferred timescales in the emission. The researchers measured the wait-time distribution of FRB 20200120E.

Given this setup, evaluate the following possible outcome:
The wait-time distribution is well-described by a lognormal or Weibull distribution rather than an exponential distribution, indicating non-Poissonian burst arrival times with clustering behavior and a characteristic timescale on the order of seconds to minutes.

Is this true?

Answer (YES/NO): YES